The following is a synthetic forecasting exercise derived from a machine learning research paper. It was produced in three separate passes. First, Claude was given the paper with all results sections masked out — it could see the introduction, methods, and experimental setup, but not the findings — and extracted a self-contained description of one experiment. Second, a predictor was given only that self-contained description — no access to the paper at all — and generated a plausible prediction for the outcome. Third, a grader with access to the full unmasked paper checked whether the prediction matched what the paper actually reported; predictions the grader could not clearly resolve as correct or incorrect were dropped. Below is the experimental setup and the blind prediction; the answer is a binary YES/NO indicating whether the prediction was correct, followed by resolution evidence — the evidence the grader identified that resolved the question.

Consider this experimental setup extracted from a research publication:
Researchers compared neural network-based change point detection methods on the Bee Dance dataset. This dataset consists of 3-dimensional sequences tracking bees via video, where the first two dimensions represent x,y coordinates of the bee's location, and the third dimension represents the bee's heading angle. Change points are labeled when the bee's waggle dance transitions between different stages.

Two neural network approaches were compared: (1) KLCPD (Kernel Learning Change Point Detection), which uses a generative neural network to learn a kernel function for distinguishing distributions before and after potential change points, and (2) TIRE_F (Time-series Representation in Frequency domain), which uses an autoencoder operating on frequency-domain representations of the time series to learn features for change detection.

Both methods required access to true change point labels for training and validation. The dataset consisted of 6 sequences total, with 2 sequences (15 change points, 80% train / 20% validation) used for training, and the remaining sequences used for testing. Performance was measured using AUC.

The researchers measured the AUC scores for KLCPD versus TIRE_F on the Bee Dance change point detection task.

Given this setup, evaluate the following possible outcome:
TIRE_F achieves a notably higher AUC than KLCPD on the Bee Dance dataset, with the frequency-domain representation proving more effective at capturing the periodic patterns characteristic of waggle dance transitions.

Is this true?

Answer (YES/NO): NO